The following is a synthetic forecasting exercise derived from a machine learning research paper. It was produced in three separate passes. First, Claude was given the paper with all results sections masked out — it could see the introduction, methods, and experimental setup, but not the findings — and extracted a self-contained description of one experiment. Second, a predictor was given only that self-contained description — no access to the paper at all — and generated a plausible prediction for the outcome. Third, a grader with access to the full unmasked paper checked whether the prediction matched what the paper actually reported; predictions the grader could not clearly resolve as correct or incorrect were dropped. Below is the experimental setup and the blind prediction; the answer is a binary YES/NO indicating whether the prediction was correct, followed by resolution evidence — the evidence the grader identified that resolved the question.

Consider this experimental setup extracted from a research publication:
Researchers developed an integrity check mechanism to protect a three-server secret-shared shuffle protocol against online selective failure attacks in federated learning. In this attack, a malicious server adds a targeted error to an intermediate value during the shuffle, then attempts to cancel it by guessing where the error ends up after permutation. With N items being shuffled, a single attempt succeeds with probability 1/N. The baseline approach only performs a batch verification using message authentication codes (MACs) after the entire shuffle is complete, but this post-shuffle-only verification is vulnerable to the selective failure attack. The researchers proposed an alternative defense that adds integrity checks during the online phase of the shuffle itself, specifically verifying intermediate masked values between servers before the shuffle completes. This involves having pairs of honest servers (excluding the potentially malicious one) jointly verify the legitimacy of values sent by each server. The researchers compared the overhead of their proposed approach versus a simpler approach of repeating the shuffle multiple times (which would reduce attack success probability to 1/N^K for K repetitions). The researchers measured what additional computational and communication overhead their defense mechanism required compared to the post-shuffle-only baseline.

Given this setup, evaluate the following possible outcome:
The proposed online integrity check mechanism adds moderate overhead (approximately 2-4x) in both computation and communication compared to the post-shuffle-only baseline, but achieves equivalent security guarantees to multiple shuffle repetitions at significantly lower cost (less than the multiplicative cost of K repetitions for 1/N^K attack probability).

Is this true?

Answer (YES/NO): NO